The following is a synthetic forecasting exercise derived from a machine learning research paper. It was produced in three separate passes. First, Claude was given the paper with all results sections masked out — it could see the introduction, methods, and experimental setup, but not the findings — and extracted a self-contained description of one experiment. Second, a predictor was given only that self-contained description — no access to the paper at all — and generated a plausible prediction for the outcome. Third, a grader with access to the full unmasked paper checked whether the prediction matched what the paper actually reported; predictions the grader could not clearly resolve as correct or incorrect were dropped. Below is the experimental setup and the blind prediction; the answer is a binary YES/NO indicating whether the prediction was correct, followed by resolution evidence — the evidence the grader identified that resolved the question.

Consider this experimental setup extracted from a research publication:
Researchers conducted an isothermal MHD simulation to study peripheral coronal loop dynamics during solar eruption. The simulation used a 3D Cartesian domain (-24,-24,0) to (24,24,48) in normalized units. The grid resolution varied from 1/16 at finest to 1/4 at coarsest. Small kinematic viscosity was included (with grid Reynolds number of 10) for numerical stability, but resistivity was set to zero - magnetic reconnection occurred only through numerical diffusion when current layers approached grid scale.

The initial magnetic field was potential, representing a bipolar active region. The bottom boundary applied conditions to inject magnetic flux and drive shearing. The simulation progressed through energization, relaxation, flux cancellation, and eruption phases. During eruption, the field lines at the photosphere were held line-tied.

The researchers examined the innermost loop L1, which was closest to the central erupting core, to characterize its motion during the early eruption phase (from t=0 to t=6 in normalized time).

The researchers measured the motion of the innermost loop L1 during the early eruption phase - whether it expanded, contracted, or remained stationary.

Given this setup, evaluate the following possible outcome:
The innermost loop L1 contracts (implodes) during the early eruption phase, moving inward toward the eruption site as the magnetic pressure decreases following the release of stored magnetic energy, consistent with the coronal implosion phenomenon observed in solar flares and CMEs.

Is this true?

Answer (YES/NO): NO